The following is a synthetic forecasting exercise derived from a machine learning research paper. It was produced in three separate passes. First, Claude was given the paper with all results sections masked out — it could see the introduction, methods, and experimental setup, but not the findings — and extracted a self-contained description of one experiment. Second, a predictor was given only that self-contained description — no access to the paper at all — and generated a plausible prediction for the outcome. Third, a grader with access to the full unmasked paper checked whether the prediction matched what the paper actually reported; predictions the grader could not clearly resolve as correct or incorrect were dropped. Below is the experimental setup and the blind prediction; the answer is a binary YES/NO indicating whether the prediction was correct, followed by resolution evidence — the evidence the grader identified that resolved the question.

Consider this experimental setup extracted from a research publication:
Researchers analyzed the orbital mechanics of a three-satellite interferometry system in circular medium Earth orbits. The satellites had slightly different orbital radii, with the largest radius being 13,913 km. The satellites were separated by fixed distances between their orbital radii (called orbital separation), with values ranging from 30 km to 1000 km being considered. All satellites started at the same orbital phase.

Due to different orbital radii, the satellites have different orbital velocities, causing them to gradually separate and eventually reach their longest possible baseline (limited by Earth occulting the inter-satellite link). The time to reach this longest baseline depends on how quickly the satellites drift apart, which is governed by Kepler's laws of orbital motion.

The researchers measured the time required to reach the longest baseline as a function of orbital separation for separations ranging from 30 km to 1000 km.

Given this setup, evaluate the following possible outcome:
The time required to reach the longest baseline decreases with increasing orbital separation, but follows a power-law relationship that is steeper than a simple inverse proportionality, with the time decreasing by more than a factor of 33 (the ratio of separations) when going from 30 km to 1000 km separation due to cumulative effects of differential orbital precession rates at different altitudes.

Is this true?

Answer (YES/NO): NO